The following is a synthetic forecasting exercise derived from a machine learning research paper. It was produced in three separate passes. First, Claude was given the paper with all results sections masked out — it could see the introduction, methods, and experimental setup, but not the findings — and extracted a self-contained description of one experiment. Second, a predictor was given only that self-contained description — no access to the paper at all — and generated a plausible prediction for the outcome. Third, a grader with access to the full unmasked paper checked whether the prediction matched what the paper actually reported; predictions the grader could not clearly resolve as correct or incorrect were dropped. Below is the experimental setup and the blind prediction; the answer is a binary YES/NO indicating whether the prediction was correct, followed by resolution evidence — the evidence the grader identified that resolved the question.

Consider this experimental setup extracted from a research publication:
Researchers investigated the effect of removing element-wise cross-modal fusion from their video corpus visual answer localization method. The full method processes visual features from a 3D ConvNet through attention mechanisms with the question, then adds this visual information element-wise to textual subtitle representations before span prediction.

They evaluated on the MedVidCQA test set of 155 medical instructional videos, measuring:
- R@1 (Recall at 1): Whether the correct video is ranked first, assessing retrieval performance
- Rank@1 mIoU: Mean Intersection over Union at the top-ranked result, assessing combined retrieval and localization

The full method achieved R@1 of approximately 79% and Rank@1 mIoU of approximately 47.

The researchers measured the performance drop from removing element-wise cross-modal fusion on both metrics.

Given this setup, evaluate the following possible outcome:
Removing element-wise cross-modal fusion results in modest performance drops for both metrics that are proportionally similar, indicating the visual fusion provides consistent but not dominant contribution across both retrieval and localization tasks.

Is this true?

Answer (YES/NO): NO